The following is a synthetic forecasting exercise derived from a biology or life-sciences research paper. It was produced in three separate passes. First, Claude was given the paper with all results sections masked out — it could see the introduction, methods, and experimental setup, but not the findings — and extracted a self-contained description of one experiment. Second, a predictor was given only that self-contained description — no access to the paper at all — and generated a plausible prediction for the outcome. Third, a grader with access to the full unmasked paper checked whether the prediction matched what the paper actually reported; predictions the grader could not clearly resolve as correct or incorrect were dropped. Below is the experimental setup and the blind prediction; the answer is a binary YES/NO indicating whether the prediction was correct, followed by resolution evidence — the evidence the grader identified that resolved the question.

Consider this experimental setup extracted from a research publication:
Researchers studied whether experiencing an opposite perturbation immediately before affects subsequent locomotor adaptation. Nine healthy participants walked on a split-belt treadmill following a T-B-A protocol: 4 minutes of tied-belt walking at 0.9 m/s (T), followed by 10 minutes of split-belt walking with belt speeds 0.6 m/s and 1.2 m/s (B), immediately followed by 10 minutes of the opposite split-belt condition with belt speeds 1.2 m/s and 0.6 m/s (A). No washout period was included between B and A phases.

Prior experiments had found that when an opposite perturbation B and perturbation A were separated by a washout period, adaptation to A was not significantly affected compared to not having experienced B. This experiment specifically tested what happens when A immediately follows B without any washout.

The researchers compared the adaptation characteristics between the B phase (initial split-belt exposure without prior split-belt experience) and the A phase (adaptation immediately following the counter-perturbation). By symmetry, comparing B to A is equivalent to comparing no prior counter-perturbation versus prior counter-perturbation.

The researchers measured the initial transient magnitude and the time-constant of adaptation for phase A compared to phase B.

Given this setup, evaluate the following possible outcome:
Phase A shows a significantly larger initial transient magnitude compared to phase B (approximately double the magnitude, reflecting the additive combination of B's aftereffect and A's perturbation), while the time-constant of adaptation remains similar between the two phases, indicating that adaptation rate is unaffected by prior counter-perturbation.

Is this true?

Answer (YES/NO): YES